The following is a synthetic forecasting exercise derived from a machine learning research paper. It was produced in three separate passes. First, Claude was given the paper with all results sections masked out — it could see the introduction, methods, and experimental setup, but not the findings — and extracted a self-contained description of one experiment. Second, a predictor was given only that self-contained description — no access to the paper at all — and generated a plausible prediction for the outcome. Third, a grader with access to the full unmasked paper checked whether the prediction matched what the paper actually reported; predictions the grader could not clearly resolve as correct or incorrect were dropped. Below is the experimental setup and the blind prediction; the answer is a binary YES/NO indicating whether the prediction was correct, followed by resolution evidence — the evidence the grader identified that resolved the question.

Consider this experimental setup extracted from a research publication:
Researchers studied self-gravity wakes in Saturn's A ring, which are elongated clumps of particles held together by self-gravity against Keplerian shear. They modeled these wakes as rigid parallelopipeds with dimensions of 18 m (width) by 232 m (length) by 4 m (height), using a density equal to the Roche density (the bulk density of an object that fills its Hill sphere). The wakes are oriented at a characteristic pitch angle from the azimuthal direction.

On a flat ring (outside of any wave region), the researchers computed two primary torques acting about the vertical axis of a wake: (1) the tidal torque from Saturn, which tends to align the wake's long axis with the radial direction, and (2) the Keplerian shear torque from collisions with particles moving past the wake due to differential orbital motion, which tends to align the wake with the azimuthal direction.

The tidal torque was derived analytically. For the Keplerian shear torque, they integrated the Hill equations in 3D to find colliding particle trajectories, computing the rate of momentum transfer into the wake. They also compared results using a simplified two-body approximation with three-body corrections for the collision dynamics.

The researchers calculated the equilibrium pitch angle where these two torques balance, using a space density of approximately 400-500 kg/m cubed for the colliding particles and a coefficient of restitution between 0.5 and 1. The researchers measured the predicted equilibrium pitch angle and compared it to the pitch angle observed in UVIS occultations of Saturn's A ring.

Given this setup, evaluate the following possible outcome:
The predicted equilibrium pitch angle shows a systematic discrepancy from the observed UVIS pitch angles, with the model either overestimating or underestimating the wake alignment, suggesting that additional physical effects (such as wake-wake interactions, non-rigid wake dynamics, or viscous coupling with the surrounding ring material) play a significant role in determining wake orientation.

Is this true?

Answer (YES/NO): NO